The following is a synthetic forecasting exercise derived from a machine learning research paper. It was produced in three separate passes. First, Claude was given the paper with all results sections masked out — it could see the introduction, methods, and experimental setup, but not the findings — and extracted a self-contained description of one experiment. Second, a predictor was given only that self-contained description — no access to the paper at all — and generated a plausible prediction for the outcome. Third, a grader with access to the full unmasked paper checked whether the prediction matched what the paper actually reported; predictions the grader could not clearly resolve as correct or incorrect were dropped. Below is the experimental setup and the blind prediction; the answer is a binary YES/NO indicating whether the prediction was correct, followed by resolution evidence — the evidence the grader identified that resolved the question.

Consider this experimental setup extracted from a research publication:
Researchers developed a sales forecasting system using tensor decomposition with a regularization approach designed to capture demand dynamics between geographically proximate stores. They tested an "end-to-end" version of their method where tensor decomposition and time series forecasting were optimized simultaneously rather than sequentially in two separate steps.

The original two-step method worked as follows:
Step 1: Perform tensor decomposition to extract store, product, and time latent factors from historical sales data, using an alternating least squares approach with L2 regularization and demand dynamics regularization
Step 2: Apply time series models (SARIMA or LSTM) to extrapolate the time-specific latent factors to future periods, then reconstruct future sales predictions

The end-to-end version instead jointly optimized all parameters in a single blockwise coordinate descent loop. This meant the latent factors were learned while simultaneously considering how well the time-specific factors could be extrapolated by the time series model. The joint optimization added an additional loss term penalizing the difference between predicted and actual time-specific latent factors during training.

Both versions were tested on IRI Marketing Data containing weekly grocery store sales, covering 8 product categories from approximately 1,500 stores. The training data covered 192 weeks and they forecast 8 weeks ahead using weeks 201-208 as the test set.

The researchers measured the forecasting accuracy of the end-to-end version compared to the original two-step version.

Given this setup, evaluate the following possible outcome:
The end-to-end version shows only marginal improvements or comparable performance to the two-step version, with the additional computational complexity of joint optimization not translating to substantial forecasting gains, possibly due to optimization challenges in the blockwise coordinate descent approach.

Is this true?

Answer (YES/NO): YES